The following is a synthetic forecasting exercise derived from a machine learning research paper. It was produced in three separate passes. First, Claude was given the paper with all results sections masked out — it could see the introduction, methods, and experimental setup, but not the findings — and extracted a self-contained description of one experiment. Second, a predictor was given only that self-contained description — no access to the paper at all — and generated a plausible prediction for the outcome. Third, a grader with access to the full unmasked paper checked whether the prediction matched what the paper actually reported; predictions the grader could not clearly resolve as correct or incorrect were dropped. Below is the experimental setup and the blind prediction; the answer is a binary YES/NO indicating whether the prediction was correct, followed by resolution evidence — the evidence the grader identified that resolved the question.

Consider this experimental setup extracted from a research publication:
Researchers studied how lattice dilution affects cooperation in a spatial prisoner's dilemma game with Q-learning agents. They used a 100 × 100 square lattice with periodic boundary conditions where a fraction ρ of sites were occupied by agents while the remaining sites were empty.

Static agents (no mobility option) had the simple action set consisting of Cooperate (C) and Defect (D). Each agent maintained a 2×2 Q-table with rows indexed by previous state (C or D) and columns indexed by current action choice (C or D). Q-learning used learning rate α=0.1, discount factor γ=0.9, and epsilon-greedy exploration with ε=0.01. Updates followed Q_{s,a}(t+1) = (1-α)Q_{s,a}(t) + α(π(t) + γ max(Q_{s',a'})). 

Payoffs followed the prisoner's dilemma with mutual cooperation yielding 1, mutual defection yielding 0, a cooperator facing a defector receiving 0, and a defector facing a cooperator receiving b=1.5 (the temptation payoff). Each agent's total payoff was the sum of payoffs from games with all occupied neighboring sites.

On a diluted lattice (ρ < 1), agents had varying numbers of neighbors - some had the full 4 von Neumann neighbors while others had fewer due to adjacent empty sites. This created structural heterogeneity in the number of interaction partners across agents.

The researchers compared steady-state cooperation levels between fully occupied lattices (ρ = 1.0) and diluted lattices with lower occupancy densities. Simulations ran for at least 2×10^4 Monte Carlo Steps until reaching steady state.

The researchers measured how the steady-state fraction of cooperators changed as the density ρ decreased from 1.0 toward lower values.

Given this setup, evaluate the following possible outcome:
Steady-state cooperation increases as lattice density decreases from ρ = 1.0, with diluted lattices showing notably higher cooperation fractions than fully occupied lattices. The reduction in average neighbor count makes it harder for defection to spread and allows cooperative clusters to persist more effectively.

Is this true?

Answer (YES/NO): YES